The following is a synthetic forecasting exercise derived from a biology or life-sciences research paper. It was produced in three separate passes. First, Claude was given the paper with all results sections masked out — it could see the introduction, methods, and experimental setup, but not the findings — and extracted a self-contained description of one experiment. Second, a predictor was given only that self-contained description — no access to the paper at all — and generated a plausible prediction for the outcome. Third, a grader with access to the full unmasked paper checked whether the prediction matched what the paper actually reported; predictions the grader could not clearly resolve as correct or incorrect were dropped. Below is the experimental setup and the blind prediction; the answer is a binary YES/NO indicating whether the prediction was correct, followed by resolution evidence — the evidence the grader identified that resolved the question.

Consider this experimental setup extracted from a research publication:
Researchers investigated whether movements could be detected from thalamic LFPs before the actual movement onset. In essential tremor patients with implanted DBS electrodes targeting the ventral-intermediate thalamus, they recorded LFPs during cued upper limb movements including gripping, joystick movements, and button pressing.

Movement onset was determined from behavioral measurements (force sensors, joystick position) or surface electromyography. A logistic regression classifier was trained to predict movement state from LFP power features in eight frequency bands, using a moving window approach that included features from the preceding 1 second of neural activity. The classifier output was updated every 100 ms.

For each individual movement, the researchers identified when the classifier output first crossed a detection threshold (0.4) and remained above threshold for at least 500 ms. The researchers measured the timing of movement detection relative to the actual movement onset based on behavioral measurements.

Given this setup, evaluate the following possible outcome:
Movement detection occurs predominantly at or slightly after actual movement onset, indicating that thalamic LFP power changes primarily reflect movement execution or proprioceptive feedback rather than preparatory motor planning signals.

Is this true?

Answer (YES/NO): NO